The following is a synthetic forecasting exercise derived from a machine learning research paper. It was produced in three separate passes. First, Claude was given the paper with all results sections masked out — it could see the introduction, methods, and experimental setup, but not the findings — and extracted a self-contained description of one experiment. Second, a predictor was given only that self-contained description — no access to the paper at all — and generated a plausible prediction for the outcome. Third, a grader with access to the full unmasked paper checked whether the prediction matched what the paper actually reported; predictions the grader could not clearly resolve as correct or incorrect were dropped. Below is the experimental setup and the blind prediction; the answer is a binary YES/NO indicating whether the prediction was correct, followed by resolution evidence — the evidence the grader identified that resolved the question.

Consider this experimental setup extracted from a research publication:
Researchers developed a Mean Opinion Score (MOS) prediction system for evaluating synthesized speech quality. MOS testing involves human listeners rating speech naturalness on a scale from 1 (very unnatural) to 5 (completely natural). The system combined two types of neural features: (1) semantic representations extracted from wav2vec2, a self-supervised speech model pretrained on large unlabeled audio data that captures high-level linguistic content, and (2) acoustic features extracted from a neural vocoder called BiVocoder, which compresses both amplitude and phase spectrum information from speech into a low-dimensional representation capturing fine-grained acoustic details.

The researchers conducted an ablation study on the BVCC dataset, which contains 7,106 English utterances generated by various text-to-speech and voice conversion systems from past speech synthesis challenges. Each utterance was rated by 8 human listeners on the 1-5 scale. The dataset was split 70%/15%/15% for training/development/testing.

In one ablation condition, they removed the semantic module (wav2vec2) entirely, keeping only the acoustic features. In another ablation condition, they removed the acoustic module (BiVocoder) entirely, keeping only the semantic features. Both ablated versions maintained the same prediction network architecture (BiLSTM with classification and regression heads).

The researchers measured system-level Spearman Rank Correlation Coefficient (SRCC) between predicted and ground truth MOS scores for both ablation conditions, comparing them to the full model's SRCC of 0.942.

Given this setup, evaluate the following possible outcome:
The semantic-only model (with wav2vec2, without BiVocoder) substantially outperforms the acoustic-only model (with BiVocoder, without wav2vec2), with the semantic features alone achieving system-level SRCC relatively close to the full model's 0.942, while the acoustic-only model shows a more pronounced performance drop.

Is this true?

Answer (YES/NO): YES